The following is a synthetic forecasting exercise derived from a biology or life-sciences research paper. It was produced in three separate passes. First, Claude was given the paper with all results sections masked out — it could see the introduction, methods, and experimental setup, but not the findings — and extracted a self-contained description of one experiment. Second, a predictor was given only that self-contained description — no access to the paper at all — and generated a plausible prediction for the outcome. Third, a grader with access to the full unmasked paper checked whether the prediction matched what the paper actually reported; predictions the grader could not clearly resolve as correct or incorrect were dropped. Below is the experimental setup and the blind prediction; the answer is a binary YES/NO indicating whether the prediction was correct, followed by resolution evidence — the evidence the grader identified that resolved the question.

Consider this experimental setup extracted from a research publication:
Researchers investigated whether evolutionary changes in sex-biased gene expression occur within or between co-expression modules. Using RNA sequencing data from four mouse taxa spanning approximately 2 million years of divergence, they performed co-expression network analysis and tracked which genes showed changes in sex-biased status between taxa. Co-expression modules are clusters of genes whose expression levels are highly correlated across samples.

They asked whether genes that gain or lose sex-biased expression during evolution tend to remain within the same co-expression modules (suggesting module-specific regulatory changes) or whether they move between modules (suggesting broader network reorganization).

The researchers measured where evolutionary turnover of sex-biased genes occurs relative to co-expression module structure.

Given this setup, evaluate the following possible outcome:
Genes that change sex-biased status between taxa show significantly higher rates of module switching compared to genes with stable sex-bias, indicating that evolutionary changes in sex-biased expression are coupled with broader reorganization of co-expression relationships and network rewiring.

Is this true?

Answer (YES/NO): NO